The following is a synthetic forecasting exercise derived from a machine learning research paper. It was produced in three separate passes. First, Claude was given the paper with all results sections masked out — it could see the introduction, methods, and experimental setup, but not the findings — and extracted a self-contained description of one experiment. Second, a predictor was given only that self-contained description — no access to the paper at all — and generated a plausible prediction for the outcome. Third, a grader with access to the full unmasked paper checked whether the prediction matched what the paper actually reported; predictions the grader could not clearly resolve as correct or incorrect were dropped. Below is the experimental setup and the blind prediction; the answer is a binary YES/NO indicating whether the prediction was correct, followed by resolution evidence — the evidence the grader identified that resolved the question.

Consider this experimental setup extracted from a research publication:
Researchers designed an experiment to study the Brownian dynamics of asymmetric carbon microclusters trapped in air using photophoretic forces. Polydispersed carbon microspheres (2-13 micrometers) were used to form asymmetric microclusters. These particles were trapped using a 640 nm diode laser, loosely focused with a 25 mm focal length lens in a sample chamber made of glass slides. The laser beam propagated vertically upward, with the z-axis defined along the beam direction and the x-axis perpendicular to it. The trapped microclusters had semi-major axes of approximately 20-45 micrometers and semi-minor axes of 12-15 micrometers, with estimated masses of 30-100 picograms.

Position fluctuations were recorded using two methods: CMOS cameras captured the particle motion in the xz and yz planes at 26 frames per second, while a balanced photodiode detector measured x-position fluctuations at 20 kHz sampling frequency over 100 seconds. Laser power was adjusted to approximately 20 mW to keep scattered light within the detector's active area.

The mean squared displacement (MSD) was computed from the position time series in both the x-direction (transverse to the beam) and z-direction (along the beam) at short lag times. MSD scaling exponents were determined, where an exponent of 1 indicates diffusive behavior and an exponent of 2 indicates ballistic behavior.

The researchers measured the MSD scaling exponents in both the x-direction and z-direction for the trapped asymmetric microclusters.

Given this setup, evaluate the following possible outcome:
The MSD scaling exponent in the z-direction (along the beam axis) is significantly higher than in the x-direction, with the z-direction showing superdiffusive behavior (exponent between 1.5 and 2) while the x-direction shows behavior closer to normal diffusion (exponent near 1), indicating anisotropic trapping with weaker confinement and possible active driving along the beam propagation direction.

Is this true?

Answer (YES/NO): YES